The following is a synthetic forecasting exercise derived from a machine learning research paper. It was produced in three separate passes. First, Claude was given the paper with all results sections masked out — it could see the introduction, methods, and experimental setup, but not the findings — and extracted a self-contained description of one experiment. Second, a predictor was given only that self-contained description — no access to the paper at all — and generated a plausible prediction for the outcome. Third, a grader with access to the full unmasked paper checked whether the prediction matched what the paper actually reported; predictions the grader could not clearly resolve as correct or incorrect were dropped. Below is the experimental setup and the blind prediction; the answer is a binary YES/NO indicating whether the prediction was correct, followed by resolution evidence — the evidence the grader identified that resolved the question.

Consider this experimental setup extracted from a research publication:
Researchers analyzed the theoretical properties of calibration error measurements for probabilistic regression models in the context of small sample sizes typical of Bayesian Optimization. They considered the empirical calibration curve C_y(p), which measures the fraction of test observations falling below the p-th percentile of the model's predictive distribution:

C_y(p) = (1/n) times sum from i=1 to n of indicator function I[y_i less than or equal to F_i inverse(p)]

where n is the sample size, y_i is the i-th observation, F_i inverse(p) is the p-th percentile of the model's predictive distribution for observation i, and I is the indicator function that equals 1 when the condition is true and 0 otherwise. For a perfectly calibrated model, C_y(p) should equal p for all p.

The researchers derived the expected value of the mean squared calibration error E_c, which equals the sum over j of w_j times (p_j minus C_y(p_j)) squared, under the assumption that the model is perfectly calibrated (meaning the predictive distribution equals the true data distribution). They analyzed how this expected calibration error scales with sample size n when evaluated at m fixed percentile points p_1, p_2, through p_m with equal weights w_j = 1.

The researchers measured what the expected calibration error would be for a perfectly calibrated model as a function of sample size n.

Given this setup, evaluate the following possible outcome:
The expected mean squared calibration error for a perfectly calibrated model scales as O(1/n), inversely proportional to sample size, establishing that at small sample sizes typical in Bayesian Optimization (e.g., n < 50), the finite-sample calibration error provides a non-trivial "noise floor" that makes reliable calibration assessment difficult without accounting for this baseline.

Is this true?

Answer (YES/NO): YES